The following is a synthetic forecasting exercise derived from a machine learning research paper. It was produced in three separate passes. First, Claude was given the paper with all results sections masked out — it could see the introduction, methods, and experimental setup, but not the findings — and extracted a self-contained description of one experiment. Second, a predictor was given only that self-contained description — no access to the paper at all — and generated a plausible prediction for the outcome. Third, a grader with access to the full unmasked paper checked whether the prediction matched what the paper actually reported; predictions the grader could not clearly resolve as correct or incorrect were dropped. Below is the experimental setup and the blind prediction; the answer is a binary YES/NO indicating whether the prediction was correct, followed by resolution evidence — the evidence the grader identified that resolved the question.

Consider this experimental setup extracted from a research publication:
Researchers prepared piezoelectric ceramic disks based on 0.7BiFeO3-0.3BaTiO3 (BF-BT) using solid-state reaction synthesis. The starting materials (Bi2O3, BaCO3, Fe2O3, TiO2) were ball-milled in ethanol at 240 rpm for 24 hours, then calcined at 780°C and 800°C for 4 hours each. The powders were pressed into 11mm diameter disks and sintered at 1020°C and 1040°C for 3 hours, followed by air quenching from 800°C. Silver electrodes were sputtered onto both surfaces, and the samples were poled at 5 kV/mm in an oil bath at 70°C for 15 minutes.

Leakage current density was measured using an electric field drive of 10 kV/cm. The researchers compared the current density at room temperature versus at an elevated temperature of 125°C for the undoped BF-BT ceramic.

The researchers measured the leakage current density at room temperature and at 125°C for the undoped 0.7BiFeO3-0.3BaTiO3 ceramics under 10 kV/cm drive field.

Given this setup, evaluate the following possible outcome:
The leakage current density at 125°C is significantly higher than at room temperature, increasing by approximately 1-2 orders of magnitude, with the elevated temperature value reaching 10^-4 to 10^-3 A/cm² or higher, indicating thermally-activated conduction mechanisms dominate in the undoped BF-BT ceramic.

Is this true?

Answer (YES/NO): YES